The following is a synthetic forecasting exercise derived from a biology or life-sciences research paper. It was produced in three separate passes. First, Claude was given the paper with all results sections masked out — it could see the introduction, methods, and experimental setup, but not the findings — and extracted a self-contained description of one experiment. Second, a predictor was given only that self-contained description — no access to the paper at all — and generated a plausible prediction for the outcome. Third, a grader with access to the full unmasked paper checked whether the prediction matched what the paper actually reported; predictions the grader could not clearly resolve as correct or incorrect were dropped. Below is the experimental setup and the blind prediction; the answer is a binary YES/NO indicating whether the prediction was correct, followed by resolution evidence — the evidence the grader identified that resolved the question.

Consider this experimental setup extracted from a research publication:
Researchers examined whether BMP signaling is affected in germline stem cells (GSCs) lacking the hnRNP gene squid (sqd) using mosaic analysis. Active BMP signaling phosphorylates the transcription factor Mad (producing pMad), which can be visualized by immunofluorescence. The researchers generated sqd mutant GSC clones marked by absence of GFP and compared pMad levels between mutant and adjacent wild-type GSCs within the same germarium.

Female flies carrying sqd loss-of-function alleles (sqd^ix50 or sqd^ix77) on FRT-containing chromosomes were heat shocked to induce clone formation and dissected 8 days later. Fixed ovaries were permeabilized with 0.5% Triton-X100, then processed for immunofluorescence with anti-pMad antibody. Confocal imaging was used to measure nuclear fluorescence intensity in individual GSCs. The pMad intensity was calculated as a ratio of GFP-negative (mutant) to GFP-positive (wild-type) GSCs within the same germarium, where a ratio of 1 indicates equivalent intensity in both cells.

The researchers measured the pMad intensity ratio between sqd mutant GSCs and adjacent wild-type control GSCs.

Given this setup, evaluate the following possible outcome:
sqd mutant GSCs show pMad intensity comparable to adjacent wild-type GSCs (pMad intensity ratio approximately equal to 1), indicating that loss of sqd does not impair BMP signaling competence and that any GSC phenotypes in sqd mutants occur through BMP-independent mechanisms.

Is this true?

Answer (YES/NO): NO